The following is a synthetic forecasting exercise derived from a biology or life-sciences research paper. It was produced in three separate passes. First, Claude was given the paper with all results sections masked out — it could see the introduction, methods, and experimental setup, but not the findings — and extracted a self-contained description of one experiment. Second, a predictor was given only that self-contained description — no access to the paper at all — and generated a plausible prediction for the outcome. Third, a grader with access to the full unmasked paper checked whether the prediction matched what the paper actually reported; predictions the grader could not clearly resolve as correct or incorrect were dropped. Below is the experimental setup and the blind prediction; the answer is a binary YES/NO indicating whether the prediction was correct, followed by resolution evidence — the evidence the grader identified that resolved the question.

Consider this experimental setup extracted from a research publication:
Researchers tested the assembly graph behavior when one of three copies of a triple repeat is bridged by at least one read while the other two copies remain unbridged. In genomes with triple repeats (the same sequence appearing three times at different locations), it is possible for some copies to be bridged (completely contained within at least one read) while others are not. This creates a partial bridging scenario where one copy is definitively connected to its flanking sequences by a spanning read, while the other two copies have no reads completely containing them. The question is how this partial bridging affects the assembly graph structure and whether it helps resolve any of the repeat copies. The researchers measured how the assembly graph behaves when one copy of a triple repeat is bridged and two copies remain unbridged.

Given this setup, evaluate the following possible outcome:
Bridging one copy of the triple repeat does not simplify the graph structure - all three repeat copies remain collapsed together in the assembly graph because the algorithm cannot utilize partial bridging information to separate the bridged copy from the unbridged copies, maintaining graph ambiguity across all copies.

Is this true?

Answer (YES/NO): NO